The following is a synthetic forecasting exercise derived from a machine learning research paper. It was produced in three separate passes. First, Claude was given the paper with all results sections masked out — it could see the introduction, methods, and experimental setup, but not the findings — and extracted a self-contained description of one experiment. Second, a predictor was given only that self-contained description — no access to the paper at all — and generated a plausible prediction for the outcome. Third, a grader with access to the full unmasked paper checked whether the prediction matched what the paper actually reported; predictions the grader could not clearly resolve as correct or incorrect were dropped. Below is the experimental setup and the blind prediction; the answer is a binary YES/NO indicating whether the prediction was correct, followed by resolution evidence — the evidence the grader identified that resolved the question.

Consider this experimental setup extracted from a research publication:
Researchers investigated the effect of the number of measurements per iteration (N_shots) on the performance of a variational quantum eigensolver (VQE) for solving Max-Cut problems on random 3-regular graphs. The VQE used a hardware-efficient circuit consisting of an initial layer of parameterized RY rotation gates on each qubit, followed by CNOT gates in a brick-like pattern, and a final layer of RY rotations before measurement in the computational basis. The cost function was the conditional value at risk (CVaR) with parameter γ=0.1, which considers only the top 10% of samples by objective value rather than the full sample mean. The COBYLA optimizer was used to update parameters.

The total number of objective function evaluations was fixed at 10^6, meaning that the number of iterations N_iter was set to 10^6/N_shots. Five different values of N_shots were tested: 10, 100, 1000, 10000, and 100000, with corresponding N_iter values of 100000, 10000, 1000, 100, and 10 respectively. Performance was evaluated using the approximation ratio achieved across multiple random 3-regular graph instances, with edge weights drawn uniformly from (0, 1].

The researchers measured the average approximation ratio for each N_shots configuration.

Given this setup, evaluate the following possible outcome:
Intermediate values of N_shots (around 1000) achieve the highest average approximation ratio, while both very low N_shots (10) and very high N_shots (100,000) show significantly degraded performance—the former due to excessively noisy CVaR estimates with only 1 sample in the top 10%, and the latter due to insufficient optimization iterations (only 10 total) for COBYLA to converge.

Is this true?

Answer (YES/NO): YES